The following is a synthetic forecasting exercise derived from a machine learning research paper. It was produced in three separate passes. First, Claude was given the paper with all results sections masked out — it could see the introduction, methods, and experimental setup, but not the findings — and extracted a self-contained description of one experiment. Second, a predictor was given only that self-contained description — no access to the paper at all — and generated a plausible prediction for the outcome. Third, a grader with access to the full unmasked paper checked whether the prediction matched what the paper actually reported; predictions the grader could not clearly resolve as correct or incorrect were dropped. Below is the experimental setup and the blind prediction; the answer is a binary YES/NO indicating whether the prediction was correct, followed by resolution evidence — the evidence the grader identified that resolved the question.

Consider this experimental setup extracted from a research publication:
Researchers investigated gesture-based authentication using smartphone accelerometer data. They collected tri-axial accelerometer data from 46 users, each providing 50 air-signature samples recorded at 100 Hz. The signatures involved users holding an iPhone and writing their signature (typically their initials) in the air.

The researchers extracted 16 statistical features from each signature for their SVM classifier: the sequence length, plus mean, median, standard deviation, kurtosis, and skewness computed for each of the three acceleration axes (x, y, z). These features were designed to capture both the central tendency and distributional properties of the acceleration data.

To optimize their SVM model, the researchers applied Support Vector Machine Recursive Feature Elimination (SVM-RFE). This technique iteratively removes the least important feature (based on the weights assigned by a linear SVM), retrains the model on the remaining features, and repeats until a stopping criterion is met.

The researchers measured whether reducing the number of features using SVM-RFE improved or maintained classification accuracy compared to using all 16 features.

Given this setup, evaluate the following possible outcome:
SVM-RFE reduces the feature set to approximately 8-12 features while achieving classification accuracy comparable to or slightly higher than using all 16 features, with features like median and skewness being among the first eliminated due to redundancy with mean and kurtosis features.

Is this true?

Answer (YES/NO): NO